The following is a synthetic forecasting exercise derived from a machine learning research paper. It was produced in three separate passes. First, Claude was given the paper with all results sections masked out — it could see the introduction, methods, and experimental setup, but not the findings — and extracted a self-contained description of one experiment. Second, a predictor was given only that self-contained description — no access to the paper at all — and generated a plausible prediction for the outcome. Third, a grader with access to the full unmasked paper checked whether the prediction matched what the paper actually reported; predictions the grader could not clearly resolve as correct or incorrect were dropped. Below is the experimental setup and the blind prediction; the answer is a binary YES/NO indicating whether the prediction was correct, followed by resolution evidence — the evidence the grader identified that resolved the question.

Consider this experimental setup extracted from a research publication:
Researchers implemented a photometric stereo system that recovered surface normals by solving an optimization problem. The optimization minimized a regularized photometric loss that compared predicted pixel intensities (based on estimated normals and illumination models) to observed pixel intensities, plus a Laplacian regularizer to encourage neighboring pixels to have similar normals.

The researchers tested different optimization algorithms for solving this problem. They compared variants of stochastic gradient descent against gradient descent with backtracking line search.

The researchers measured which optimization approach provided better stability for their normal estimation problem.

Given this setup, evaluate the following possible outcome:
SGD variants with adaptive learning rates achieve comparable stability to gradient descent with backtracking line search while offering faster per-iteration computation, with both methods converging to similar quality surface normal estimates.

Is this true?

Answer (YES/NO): NO